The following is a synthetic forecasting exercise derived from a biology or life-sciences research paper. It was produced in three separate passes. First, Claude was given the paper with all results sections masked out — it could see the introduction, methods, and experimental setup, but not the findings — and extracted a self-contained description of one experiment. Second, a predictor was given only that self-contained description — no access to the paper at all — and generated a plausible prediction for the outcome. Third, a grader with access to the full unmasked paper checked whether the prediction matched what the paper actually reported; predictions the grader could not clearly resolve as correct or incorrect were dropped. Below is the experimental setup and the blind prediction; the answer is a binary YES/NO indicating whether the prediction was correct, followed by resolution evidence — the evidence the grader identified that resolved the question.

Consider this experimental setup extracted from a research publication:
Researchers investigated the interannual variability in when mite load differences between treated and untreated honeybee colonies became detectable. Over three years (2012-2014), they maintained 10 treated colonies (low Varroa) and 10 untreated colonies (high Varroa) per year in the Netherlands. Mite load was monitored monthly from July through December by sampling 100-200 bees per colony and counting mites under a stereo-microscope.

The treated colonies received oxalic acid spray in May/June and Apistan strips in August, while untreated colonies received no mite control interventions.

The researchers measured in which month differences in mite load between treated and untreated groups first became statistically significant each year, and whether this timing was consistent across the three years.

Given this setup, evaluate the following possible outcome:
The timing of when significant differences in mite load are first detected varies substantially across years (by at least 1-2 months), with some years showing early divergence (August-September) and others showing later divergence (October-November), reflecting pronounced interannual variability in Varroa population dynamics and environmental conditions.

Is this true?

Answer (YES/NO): NO